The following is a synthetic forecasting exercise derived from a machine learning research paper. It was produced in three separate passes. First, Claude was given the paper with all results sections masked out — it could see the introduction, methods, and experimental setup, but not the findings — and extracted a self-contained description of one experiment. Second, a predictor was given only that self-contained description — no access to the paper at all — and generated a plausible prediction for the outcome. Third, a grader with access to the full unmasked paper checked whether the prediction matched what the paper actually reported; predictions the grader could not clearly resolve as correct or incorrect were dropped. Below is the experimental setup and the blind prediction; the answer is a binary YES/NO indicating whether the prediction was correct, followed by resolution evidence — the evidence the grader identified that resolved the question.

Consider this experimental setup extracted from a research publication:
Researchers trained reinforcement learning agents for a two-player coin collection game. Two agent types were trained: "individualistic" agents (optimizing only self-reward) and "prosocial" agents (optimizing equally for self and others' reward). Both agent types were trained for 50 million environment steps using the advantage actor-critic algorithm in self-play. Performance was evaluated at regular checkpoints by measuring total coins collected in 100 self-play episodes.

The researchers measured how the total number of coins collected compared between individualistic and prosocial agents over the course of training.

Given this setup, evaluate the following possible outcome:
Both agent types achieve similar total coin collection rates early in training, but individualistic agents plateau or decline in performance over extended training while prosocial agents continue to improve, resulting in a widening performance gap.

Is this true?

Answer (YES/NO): NO